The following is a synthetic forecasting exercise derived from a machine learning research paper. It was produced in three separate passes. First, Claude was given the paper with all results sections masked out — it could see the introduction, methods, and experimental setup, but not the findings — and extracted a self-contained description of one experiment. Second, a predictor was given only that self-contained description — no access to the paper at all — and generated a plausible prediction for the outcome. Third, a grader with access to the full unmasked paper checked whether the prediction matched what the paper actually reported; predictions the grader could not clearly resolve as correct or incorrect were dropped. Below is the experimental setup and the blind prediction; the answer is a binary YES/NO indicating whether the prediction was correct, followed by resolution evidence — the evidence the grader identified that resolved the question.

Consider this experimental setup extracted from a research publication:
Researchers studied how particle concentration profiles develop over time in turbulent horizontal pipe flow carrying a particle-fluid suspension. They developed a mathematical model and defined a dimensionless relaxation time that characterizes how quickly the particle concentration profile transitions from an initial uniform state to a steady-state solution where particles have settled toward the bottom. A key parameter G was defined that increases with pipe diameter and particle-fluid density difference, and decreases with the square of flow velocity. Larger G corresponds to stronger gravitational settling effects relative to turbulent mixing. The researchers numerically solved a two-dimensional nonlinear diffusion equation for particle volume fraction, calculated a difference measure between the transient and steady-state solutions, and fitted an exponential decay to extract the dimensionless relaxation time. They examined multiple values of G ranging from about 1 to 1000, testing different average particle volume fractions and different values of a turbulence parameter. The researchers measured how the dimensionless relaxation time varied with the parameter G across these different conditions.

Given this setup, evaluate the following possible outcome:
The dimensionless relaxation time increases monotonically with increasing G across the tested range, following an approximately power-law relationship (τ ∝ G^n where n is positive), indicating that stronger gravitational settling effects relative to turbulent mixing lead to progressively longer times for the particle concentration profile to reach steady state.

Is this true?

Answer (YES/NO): YES